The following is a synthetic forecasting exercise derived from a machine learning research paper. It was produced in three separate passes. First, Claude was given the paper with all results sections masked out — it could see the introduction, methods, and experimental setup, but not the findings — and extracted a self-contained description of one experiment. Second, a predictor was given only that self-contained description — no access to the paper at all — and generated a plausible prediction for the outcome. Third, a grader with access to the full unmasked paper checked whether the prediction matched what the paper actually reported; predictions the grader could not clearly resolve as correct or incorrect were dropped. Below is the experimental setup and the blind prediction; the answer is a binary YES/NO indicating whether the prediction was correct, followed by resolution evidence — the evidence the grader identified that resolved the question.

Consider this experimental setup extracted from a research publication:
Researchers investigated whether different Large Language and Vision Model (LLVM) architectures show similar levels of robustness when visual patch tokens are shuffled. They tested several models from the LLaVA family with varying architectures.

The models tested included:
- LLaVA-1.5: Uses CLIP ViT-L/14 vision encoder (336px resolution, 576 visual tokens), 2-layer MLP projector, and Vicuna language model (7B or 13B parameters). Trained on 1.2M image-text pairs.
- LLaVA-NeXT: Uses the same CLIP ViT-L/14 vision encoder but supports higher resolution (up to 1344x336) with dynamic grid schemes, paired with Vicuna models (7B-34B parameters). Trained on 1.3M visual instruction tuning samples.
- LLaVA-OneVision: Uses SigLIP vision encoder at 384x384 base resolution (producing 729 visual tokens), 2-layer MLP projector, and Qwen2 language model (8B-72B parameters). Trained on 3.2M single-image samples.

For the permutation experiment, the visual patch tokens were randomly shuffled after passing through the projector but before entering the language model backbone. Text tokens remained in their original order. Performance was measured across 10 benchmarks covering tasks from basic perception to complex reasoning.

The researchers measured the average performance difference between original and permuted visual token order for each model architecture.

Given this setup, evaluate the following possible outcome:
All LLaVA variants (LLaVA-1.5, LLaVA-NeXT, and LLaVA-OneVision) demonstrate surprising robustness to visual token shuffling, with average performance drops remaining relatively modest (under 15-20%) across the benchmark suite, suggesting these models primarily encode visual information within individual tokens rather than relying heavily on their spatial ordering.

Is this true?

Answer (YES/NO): NO